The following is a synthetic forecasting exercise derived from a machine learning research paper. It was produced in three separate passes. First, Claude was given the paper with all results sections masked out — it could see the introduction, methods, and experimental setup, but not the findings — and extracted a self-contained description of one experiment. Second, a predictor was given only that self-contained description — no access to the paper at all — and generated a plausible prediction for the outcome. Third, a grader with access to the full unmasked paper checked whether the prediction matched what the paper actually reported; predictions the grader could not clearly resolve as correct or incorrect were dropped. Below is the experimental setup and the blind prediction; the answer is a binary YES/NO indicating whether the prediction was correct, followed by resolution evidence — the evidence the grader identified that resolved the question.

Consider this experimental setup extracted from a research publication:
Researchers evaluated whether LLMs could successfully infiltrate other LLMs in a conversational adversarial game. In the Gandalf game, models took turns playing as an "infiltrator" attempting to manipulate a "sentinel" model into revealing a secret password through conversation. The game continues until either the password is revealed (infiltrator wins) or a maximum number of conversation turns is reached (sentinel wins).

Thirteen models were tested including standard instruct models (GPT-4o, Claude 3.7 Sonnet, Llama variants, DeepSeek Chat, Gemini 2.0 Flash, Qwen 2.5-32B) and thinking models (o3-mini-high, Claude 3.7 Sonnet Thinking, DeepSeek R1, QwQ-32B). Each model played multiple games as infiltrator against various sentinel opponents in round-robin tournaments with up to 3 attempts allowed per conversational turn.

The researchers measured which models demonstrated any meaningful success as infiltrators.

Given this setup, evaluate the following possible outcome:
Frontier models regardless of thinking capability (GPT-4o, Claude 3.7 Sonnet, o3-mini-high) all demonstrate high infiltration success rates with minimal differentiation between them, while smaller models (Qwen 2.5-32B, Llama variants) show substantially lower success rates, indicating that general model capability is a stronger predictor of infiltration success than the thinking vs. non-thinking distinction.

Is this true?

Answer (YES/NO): NO